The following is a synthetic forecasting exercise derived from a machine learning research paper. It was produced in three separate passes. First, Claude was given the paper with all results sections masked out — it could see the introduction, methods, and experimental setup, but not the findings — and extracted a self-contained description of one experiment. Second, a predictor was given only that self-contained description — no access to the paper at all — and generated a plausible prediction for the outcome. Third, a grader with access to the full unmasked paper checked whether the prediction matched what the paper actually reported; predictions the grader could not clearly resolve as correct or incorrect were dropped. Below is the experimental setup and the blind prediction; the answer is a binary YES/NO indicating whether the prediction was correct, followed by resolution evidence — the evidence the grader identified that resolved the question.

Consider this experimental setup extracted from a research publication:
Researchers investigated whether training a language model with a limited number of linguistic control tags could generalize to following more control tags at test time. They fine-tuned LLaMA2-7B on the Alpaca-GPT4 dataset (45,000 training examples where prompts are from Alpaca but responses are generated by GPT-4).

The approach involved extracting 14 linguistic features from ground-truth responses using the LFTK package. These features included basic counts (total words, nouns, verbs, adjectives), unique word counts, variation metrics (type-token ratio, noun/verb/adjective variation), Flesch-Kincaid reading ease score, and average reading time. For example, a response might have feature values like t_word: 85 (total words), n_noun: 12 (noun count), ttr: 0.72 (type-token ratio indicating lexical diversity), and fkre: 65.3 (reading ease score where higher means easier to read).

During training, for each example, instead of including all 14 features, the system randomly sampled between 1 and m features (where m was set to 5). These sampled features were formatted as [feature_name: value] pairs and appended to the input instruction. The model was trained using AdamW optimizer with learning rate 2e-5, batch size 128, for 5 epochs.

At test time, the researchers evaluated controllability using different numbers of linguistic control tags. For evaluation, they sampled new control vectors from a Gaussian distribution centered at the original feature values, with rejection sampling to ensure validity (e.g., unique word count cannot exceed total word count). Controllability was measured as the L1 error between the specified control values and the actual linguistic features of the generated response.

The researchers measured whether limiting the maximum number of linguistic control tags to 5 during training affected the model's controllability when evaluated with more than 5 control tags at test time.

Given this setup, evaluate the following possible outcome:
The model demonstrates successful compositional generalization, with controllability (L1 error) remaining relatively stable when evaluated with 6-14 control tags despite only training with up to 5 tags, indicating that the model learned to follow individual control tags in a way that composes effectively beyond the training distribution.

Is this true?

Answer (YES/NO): YES